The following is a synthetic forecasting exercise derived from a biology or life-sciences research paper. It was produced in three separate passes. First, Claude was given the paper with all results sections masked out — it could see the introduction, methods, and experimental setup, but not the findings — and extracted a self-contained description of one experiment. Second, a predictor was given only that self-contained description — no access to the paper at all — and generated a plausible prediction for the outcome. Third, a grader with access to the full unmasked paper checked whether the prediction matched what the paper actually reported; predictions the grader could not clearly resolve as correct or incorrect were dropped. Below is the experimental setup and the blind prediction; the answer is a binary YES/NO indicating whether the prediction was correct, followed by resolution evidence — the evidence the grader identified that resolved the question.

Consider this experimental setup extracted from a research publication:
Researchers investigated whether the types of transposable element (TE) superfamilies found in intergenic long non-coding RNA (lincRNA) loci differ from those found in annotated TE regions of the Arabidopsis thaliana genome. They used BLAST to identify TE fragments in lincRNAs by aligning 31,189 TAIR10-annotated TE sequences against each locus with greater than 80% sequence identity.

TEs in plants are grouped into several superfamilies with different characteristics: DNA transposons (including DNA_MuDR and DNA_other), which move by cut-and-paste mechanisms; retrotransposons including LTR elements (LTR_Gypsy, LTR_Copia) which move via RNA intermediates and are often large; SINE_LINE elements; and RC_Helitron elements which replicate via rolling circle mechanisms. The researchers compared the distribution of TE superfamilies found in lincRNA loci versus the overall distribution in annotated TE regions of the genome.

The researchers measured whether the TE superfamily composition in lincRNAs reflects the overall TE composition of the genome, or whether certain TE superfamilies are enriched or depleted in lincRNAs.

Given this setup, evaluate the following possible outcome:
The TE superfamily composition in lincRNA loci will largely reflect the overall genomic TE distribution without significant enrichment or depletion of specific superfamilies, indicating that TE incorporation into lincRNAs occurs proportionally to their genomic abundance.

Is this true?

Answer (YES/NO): NO